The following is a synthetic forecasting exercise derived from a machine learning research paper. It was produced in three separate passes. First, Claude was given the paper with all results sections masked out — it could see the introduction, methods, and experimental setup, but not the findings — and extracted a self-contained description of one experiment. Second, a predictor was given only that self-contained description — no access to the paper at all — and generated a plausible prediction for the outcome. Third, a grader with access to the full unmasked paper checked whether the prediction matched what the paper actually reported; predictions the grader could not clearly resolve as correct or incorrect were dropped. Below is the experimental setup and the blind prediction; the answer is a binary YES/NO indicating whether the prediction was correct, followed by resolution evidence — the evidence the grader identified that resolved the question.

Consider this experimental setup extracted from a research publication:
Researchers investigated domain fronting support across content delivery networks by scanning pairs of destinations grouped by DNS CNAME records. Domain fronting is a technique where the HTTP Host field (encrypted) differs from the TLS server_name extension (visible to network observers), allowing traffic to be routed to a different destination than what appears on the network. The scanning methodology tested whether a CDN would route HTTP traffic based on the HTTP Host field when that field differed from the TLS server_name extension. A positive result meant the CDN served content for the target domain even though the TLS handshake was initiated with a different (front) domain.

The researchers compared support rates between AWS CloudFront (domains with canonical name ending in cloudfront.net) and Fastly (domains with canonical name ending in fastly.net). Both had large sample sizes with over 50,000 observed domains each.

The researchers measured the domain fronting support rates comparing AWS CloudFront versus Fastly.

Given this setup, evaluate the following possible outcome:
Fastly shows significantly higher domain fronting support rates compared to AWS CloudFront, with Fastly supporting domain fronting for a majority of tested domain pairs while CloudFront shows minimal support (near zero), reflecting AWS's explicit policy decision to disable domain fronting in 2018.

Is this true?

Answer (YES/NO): YES